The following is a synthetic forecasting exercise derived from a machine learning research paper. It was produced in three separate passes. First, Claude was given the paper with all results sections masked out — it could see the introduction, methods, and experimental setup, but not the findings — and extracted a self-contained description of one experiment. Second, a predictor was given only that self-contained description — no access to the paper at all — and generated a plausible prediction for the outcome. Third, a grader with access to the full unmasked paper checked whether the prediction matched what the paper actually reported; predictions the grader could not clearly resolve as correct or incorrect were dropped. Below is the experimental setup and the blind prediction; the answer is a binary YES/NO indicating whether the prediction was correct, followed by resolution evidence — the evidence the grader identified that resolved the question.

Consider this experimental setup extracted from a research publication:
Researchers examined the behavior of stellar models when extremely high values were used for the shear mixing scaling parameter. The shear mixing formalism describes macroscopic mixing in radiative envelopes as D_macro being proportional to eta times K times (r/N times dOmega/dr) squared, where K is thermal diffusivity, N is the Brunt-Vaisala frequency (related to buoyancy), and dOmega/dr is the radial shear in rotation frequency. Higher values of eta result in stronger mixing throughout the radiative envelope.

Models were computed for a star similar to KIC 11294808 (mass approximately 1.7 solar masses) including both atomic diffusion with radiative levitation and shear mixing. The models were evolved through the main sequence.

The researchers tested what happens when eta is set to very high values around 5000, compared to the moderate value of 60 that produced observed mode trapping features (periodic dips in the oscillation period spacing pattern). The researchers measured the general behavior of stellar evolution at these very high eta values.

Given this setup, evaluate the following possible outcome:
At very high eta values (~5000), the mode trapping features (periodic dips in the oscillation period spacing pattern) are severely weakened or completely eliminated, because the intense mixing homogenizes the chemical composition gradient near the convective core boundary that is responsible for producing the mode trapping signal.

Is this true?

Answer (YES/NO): YES